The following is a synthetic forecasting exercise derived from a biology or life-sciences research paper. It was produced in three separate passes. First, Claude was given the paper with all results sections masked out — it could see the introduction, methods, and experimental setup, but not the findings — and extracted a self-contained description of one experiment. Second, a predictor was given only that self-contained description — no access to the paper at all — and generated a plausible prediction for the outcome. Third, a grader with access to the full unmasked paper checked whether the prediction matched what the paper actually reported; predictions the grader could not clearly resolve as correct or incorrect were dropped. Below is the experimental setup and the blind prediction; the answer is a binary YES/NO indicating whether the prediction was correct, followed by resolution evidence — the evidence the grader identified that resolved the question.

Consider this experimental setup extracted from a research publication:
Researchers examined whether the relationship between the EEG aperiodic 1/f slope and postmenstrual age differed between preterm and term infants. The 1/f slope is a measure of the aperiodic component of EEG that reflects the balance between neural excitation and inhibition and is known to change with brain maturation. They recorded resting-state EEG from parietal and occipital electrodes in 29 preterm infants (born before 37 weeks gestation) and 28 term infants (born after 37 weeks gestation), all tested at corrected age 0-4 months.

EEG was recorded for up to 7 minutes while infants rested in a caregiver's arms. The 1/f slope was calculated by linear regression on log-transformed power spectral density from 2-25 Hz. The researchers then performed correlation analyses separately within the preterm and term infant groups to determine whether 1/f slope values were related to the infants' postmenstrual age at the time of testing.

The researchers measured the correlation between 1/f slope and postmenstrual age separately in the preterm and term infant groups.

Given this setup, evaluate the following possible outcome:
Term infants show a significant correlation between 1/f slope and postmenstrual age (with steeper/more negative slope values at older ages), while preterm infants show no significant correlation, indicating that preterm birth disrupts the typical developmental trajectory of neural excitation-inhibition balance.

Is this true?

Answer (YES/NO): NO